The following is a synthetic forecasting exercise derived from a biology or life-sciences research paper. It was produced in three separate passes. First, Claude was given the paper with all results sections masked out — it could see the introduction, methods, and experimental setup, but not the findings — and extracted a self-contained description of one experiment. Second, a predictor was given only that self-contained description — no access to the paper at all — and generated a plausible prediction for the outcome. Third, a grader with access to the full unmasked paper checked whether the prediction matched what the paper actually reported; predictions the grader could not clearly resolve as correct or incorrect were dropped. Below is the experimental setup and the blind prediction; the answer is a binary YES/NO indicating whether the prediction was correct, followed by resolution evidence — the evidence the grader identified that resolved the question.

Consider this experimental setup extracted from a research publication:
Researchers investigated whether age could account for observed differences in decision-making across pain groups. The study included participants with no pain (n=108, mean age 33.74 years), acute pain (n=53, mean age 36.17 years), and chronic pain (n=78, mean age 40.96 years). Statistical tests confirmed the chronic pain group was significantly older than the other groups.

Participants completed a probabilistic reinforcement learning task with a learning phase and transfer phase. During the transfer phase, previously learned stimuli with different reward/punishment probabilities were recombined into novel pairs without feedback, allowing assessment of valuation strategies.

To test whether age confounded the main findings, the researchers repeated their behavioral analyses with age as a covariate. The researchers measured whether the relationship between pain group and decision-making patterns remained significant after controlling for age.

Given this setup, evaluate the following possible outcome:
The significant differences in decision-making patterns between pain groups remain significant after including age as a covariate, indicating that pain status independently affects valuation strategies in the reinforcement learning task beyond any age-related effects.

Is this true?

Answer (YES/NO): YES